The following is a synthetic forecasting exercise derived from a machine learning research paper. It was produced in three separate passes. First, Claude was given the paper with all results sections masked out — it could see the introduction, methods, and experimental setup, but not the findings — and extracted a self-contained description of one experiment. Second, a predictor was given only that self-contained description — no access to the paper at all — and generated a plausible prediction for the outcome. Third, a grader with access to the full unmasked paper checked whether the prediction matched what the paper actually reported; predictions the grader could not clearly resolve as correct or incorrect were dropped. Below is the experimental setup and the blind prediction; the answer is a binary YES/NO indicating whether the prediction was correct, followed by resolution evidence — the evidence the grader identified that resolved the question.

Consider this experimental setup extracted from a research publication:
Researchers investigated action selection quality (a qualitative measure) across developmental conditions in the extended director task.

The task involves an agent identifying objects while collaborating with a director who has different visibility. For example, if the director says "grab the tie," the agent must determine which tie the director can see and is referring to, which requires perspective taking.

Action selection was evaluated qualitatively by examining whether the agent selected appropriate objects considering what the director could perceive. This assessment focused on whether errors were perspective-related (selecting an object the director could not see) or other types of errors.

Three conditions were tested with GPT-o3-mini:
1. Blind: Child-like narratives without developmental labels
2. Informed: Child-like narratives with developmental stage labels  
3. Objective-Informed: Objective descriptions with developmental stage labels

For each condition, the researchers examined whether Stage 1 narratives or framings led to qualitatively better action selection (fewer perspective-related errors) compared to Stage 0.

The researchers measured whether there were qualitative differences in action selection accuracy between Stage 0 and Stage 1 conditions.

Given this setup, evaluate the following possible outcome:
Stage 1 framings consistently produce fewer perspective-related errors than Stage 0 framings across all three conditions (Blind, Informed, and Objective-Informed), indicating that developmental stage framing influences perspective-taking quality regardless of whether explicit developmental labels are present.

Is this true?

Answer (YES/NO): NO